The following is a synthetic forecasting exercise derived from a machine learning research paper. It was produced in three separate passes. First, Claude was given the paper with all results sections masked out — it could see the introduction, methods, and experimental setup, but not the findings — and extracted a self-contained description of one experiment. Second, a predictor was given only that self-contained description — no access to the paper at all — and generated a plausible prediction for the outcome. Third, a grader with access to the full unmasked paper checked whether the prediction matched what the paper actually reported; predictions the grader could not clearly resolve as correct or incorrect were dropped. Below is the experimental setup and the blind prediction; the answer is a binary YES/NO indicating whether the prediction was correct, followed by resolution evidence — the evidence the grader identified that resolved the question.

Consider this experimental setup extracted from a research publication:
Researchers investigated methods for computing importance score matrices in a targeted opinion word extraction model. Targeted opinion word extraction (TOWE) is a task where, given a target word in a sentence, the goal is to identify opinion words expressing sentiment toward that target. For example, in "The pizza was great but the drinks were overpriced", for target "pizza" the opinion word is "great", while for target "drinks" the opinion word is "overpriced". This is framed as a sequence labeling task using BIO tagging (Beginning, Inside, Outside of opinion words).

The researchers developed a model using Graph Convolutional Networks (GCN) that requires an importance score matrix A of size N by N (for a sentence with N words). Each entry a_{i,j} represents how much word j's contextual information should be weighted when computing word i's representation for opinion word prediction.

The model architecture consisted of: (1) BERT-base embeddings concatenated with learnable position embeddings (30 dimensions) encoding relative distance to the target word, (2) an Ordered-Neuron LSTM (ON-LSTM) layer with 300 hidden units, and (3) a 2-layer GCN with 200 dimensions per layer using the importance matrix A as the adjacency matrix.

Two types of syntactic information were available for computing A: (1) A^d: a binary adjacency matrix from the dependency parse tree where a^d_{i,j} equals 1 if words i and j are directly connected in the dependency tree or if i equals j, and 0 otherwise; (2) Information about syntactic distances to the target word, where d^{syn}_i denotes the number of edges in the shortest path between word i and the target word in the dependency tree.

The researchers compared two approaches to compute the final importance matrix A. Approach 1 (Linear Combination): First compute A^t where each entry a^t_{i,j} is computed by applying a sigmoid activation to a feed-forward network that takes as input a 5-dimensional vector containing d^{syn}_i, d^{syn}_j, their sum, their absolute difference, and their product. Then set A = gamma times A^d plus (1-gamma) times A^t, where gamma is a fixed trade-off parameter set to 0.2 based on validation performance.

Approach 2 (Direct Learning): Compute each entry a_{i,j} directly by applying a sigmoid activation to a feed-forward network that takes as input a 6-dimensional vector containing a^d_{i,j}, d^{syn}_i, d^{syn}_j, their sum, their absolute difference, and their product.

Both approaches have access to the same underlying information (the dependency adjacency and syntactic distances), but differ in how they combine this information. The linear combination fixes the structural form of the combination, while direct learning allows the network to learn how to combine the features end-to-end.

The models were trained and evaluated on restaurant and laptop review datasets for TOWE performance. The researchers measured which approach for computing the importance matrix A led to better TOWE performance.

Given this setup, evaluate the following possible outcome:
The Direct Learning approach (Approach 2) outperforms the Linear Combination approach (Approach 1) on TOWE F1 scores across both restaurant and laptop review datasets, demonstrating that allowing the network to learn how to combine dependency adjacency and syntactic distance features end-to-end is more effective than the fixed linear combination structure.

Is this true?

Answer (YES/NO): NO